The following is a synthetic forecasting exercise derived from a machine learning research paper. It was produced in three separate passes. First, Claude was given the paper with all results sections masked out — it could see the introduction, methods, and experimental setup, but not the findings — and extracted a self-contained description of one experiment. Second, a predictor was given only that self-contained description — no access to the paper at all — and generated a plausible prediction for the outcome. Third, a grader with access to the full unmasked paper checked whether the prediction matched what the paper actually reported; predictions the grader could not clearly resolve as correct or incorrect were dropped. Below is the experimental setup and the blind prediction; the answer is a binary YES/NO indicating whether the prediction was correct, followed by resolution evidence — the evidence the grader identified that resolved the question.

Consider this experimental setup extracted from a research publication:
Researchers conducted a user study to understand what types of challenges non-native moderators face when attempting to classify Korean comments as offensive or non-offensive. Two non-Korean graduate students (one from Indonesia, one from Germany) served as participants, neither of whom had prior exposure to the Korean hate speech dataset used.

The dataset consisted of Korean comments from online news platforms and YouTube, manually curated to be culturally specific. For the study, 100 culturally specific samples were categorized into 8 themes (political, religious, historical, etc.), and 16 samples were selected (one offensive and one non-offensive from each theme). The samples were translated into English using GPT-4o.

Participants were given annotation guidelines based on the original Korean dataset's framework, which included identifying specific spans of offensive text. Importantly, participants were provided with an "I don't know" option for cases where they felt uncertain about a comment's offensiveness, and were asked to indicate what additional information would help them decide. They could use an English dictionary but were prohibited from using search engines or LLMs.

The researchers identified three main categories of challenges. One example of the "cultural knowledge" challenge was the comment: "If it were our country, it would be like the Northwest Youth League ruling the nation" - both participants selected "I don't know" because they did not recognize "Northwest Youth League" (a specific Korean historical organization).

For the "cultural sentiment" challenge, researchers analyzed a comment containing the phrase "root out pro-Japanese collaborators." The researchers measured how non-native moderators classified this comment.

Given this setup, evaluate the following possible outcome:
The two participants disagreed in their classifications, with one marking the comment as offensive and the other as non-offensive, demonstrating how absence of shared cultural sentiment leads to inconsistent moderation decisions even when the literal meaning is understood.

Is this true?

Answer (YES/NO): NO